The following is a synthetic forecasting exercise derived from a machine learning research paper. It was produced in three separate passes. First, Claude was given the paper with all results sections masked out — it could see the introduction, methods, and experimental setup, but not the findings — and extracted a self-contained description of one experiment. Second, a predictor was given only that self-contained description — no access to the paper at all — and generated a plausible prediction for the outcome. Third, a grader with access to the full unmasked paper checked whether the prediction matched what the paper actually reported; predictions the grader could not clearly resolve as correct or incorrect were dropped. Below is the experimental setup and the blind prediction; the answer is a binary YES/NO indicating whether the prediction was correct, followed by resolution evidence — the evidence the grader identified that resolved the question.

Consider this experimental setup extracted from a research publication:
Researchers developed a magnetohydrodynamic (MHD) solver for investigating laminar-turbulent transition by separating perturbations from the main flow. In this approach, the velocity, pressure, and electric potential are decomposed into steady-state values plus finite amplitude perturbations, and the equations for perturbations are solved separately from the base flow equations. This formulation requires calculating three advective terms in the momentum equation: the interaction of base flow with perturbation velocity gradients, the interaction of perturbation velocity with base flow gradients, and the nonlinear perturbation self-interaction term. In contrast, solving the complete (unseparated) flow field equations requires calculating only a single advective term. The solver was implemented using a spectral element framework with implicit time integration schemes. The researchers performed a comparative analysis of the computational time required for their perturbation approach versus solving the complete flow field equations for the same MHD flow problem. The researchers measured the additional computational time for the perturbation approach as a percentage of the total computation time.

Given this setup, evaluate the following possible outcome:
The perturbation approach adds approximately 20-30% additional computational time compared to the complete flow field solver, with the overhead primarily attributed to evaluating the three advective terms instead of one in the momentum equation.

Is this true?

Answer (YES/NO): YES